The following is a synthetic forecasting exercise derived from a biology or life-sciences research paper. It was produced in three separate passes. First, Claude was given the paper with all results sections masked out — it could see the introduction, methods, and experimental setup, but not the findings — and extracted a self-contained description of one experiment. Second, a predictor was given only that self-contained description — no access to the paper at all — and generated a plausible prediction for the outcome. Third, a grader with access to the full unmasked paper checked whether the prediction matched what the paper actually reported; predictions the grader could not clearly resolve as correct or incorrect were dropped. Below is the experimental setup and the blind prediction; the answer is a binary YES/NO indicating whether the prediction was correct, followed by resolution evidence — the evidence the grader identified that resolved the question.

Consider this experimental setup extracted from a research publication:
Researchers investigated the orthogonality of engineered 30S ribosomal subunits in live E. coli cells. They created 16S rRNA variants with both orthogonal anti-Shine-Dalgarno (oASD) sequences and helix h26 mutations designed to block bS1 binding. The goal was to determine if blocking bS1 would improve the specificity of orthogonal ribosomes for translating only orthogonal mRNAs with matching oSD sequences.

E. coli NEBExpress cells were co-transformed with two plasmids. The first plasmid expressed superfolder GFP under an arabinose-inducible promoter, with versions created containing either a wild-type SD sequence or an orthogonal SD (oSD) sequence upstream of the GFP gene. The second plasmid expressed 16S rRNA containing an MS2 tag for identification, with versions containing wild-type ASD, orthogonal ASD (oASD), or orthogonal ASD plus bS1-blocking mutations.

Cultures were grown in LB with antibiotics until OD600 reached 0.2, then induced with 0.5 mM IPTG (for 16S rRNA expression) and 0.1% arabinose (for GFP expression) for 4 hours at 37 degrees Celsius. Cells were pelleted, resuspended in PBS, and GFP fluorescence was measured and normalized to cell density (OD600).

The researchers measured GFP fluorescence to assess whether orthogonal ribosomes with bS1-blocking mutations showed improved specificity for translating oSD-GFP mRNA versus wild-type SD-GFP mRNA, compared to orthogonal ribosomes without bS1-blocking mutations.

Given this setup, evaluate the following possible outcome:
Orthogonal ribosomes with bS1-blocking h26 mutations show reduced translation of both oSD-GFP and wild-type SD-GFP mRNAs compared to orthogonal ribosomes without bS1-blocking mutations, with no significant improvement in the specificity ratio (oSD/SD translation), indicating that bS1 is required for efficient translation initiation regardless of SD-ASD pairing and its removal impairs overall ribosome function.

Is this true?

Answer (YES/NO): NO